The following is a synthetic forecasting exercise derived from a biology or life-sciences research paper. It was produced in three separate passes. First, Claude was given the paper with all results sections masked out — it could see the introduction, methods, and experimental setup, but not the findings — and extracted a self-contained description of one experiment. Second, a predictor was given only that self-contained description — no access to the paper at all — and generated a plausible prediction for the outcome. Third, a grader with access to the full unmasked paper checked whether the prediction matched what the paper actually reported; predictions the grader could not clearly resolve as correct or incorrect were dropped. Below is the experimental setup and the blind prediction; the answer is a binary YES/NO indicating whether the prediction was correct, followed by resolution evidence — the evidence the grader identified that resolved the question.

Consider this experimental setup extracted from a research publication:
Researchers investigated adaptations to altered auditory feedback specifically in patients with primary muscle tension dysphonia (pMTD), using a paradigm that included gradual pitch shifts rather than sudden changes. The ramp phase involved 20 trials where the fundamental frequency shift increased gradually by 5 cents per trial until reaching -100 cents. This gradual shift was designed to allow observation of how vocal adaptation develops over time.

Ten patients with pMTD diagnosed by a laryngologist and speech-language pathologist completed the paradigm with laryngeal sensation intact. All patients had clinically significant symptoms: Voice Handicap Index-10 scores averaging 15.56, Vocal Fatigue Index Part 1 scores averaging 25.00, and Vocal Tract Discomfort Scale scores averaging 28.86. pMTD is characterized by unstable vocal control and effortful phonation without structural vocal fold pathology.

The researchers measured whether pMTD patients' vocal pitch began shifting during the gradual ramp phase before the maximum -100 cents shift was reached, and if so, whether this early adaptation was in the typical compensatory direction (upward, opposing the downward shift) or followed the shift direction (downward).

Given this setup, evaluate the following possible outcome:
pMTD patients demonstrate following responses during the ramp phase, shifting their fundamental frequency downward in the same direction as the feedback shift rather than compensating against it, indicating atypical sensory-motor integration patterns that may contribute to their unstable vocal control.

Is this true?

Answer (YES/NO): NO